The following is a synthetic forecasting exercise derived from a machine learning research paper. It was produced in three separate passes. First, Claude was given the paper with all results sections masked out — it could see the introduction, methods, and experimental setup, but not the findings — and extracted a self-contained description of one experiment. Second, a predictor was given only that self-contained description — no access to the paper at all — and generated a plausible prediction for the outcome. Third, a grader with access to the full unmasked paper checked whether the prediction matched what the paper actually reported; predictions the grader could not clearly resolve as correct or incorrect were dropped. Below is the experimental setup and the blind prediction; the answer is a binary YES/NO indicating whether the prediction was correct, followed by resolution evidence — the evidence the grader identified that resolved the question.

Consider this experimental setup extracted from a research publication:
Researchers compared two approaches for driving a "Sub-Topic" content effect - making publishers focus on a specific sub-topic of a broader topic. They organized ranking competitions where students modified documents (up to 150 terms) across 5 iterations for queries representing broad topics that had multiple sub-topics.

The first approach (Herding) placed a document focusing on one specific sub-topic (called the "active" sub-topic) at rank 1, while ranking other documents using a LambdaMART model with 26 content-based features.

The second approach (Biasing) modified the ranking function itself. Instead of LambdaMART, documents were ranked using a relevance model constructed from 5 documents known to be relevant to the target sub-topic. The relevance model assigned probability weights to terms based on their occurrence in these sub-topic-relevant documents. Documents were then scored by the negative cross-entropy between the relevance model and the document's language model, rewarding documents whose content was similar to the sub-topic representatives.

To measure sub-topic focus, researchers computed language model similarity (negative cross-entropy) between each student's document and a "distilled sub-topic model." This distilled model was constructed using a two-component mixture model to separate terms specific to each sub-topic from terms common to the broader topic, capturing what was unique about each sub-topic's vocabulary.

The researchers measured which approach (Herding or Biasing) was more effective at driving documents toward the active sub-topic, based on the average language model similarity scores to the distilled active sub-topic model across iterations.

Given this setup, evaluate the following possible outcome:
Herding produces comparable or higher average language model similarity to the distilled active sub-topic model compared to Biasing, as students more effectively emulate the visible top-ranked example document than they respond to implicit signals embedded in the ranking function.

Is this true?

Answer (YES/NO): NO